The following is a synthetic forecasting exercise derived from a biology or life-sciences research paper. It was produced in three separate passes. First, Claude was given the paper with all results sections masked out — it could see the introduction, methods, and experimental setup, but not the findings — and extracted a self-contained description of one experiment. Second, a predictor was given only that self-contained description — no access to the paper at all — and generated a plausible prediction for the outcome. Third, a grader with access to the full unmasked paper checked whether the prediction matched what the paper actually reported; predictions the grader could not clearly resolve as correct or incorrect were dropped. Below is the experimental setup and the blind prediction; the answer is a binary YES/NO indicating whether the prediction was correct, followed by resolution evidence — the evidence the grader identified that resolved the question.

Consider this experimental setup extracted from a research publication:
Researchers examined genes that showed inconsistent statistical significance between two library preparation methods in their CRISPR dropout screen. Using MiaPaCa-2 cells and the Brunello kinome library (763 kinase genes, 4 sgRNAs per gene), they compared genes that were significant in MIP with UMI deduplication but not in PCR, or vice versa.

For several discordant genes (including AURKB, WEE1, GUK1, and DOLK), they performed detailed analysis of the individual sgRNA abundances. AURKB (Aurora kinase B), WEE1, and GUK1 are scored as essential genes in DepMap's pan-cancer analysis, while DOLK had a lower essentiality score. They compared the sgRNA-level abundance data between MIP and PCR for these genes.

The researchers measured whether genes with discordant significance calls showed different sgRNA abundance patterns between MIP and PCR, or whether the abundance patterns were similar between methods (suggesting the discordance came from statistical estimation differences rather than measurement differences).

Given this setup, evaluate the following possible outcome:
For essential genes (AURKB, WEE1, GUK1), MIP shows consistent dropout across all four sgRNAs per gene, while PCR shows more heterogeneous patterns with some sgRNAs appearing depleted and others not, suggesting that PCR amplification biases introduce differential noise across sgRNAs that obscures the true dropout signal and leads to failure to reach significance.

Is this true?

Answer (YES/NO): NO